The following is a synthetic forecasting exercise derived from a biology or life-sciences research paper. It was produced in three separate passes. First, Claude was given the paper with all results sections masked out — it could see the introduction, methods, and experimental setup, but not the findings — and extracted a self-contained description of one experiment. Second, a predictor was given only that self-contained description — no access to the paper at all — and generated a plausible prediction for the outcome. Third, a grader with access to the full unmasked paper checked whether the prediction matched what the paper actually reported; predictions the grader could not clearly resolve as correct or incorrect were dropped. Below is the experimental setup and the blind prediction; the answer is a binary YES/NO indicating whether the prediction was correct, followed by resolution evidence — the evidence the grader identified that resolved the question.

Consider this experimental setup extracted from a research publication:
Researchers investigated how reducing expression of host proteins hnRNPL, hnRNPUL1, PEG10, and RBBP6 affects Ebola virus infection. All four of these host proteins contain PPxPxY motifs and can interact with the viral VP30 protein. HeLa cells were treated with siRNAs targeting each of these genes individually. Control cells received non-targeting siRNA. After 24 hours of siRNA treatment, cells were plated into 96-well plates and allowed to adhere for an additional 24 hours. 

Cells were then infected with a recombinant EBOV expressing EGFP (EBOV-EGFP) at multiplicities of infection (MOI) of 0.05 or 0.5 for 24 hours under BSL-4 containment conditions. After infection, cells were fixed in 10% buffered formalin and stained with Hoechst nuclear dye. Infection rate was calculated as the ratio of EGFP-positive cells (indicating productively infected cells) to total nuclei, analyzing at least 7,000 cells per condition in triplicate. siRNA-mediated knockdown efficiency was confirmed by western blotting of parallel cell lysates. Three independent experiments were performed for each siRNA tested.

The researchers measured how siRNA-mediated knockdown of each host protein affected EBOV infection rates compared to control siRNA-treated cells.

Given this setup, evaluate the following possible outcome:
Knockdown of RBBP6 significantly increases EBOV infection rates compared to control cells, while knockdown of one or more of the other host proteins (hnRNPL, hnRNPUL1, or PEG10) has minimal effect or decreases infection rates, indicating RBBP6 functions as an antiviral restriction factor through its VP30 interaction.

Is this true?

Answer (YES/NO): NO